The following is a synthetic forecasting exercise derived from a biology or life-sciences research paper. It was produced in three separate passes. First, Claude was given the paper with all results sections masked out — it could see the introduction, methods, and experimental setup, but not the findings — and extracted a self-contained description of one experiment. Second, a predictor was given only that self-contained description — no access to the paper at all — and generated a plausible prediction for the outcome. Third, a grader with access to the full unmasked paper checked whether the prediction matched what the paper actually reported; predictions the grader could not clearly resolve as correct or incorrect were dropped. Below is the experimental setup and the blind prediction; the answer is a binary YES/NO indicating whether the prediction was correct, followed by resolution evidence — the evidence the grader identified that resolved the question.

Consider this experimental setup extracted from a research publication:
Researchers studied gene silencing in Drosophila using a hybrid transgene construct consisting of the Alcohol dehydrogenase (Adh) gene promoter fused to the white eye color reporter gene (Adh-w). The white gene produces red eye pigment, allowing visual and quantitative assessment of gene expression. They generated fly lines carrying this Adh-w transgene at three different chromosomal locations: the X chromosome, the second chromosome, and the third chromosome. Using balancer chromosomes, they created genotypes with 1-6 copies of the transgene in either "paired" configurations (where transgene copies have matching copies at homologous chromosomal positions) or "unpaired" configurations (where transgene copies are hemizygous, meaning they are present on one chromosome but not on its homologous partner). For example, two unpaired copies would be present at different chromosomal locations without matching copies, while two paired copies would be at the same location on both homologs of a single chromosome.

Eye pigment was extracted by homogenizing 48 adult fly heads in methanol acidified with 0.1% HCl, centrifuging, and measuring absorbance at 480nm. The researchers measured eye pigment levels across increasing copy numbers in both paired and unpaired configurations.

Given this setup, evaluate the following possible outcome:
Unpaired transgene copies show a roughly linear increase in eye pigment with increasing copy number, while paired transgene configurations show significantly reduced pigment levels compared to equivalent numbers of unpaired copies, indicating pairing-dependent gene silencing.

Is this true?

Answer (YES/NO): NO